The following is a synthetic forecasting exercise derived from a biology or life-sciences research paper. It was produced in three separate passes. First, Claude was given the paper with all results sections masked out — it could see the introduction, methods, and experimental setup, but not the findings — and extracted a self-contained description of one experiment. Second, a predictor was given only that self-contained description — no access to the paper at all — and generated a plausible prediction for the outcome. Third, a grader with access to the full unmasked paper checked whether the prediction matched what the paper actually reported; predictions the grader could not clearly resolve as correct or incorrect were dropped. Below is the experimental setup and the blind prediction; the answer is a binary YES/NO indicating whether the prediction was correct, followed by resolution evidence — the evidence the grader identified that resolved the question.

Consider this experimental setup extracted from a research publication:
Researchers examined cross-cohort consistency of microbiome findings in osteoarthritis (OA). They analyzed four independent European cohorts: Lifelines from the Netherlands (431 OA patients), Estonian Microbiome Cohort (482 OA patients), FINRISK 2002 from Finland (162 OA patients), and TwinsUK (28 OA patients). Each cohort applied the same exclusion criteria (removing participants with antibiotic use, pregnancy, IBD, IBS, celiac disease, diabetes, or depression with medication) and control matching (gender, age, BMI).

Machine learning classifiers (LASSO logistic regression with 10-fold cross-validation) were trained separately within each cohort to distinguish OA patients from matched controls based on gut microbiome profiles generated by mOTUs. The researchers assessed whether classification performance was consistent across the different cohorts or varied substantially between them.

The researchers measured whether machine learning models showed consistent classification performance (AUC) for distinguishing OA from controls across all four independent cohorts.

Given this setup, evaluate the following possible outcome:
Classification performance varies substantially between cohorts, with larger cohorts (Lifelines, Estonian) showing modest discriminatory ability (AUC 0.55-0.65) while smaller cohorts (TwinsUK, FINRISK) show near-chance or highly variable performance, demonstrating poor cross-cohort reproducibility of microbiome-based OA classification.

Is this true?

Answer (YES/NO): NO